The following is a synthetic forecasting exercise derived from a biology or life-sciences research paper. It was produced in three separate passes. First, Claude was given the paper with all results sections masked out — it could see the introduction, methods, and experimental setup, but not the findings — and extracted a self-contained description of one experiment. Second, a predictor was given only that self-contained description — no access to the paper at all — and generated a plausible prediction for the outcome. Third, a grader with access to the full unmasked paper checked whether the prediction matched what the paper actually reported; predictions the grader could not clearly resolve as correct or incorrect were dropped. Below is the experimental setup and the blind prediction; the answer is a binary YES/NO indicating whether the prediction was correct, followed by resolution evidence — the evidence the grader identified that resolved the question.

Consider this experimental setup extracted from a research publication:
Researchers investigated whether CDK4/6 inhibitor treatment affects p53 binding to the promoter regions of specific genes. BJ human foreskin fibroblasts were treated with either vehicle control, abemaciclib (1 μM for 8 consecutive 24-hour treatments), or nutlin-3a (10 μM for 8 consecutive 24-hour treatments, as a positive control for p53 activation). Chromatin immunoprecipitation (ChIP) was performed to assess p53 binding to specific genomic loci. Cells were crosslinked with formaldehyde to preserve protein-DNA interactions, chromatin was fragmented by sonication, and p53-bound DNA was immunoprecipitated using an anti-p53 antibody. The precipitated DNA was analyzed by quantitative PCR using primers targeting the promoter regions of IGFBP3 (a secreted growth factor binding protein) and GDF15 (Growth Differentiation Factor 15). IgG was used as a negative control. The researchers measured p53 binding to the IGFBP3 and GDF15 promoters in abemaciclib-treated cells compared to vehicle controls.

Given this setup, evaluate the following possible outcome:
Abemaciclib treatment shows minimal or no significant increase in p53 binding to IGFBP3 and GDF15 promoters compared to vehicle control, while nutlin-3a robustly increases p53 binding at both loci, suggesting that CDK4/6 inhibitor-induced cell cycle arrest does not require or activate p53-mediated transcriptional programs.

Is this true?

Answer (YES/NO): NO